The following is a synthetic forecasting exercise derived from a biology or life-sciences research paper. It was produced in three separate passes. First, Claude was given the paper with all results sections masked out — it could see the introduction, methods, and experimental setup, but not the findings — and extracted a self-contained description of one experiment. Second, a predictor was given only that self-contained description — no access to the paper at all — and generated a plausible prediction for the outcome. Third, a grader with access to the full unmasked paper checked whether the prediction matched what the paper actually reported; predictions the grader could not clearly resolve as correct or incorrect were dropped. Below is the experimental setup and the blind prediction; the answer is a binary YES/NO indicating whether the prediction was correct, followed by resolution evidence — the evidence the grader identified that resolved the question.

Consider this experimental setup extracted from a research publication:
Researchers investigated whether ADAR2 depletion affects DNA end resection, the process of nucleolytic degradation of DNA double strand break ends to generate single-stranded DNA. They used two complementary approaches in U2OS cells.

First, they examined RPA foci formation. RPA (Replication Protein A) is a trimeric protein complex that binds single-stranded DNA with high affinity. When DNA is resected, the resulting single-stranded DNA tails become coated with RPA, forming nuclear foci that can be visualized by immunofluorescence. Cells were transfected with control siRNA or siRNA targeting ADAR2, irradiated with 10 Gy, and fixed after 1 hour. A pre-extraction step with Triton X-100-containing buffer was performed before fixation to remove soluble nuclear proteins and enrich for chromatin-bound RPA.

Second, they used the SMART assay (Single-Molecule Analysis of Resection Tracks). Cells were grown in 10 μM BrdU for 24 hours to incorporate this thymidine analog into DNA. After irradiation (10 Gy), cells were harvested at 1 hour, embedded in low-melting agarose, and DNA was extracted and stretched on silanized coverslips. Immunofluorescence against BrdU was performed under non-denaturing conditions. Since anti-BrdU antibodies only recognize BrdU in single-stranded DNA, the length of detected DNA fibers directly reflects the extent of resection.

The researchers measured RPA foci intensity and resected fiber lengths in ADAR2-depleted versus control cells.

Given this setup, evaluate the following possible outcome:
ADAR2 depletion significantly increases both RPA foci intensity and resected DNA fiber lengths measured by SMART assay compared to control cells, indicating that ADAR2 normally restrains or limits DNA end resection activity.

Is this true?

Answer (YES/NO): NO